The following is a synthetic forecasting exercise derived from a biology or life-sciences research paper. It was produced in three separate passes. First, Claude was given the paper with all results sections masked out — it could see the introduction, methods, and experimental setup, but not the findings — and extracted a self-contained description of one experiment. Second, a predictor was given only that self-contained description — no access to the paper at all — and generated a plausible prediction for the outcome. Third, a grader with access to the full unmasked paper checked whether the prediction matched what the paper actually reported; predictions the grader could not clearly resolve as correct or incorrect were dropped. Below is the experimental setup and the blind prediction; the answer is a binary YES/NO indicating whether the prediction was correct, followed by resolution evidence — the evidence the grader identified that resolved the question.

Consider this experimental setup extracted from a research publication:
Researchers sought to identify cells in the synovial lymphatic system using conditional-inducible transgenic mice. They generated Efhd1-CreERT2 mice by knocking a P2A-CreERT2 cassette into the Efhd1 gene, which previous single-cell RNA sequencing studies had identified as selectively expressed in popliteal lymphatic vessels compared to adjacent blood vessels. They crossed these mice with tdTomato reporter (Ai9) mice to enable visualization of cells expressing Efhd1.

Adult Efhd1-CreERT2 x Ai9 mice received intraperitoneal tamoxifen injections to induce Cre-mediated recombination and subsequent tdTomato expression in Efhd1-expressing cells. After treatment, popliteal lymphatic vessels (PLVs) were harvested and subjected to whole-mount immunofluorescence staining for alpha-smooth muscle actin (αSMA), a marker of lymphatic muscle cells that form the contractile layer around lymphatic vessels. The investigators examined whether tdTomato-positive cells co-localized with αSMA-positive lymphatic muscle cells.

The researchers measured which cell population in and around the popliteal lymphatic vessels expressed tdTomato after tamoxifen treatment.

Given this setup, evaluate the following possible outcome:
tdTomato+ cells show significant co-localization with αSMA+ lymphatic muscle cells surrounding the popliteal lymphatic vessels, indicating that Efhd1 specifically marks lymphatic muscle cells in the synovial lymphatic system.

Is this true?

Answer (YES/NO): NO